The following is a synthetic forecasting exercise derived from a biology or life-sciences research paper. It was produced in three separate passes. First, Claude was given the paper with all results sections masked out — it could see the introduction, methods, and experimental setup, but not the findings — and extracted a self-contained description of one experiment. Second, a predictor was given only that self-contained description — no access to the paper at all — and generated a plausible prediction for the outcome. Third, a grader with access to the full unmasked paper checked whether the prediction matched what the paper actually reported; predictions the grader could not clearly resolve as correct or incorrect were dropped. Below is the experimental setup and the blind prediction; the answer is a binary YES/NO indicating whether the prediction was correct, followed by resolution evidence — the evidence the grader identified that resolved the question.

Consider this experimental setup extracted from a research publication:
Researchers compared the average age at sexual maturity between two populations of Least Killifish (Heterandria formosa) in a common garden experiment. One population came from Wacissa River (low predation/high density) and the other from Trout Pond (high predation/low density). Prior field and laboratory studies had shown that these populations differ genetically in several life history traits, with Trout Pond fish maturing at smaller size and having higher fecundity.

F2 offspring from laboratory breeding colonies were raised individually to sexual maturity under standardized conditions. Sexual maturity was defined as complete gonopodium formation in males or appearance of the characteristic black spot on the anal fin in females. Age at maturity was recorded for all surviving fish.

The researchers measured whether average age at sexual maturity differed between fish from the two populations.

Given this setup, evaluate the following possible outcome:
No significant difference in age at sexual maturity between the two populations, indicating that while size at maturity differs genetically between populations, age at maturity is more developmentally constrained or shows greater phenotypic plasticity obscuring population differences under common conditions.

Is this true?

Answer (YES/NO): YES